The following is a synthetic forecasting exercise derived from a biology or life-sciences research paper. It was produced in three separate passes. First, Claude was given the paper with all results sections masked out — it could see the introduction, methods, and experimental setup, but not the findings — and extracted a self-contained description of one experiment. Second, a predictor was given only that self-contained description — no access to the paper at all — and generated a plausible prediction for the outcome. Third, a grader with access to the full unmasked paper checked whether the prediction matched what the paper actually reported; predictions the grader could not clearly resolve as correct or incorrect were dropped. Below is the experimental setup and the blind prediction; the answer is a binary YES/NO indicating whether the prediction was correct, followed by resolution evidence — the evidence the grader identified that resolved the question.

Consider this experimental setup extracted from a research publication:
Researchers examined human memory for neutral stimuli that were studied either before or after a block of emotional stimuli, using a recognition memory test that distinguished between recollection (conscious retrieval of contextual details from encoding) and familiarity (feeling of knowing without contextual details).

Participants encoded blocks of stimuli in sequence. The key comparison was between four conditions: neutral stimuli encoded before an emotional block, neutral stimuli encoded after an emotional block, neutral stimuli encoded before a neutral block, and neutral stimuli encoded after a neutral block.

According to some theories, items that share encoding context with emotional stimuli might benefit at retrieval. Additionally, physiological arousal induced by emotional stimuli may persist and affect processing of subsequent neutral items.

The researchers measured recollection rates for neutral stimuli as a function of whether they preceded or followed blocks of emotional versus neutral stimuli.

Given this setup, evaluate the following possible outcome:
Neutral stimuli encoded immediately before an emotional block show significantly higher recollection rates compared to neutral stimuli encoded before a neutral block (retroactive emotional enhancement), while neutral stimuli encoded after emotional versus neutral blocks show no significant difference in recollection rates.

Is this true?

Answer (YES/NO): NO